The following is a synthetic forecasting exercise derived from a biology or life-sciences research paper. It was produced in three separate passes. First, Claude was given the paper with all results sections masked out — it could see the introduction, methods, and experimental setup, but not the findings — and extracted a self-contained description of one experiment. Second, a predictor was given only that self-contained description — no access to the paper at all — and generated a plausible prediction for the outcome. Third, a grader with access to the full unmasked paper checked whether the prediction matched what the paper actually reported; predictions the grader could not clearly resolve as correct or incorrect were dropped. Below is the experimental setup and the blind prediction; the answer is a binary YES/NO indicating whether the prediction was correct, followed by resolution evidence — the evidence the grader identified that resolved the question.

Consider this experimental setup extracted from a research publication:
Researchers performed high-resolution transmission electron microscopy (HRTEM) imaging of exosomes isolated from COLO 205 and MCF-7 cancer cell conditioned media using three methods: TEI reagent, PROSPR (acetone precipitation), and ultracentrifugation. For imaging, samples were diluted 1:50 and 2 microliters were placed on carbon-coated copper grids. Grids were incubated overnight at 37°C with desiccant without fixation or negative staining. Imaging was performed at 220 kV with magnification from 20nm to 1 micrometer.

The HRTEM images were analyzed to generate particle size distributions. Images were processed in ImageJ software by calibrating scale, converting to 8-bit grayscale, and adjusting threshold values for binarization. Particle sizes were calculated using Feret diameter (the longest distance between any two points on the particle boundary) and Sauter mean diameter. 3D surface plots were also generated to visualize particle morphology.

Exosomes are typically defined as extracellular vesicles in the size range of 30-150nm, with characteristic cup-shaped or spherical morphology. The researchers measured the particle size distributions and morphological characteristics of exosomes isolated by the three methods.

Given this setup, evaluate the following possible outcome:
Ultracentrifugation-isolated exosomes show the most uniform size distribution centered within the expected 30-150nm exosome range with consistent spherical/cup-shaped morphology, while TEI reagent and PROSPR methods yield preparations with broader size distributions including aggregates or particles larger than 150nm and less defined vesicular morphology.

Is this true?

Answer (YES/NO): NO